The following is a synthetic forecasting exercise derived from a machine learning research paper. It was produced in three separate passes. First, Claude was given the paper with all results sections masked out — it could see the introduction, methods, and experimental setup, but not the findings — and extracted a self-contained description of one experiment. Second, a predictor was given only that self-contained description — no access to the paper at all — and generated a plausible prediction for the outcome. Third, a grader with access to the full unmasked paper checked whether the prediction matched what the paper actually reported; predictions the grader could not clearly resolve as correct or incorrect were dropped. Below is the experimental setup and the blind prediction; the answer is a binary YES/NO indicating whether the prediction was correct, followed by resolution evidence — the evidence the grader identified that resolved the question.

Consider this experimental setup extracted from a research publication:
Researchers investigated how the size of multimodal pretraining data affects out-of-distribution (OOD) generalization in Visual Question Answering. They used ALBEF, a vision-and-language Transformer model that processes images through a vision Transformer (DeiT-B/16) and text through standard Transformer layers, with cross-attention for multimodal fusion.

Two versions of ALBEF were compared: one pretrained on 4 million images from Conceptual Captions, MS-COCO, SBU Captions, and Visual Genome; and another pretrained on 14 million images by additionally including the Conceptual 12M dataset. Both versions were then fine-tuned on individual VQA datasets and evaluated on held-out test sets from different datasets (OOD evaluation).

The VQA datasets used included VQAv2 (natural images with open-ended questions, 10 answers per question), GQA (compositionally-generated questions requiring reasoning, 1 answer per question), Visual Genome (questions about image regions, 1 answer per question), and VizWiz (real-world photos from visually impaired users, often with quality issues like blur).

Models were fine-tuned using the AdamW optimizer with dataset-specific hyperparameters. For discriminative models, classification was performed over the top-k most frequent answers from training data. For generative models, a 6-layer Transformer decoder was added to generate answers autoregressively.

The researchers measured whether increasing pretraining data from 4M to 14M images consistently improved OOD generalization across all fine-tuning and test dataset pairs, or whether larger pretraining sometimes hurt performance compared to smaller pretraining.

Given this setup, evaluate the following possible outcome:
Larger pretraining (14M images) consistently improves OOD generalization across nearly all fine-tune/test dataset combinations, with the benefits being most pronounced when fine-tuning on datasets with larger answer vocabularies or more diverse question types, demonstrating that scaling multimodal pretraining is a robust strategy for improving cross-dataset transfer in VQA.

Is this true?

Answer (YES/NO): NO